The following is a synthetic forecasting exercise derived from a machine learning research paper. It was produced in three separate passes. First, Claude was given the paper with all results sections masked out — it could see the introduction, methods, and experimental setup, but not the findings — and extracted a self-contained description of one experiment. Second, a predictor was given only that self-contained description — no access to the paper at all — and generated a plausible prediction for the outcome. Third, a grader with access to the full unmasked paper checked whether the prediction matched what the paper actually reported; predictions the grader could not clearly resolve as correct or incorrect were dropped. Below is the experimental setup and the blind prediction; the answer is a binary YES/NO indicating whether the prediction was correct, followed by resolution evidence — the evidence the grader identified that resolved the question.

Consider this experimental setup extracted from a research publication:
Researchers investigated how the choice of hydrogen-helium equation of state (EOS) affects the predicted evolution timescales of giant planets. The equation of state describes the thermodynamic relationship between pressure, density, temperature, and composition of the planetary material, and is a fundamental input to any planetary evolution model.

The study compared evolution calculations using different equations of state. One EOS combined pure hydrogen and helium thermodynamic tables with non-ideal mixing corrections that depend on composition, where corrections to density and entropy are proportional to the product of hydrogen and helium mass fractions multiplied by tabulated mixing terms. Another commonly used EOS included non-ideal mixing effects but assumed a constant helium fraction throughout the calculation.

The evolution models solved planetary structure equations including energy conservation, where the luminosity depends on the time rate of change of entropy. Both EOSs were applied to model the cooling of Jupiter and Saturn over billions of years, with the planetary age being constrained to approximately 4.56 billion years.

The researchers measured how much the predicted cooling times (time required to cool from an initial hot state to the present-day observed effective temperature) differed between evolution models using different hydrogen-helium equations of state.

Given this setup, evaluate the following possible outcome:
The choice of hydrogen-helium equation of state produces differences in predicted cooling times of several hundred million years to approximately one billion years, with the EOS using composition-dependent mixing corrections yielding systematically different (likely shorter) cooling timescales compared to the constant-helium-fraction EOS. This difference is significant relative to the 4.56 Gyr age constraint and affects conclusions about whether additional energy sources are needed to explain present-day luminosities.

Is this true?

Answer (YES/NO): YES